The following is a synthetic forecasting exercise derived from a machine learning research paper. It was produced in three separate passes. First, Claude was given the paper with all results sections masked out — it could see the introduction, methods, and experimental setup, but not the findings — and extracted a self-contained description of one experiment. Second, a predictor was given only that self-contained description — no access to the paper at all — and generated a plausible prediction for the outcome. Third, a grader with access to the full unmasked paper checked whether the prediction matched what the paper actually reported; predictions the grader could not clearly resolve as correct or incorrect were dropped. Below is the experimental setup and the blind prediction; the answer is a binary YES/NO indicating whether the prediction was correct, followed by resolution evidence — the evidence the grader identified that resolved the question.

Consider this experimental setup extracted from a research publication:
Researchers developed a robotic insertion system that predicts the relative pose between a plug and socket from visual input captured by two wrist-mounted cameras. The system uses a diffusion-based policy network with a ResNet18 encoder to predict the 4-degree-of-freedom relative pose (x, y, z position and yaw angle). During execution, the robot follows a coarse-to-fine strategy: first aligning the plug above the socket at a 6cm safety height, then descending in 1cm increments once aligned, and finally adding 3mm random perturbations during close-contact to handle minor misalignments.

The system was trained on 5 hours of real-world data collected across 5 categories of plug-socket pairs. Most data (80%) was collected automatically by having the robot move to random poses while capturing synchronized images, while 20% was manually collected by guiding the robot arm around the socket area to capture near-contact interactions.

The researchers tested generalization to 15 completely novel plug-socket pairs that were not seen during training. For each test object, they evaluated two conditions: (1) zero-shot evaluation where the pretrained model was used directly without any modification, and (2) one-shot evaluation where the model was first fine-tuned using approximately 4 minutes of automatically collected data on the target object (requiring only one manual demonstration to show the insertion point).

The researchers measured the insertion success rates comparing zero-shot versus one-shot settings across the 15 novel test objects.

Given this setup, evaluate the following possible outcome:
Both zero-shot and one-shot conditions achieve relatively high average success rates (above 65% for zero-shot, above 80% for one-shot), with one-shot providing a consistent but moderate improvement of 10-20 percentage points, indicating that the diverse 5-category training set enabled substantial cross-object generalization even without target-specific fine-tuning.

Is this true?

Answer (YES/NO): NO